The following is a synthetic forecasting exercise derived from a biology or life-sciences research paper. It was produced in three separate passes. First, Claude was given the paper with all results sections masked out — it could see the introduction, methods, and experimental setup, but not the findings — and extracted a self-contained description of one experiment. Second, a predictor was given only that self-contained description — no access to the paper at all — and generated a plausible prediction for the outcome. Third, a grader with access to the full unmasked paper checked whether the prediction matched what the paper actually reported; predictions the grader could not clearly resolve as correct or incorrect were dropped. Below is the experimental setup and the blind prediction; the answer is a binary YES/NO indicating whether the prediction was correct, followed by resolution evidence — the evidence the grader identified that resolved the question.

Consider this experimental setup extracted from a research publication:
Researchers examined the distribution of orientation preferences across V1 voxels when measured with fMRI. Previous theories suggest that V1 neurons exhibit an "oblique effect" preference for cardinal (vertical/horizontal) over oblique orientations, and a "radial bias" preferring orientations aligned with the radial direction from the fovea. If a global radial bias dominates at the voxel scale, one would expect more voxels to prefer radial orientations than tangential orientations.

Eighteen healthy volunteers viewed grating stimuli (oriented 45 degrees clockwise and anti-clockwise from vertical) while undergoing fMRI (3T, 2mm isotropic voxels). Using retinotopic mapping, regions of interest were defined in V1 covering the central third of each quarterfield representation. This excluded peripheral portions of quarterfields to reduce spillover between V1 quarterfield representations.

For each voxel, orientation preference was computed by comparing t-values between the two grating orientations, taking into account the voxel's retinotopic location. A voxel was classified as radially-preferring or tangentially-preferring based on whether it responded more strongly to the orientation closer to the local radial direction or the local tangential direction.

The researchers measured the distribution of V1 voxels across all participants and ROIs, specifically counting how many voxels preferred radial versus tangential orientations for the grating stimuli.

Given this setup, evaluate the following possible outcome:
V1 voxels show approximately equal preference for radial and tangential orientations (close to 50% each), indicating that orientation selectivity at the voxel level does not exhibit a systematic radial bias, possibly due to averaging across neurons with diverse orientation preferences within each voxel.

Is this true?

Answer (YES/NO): NO